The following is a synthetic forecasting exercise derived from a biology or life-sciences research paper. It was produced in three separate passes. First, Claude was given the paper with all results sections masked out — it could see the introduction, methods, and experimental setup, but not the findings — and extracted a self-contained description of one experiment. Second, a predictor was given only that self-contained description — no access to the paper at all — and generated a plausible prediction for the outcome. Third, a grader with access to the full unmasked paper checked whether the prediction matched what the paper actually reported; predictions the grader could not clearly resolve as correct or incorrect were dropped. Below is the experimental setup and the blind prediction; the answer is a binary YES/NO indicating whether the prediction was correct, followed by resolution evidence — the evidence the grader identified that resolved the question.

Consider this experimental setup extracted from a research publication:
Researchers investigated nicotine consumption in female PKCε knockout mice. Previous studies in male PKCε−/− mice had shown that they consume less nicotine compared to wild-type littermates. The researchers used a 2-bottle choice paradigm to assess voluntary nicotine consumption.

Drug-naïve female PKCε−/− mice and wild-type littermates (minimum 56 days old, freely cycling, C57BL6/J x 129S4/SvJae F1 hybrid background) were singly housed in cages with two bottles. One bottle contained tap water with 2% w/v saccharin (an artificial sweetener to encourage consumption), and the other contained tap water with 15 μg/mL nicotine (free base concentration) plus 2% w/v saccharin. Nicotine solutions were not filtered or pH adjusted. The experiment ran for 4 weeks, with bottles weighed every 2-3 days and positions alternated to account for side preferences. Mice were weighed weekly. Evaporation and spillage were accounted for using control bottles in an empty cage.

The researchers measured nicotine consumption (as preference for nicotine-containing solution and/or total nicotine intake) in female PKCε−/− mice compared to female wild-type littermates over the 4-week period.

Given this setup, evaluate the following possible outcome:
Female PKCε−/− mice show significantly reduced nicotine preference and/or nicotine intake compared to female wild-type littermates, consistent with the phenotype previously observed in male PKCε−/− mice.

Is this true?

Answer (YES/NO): NO